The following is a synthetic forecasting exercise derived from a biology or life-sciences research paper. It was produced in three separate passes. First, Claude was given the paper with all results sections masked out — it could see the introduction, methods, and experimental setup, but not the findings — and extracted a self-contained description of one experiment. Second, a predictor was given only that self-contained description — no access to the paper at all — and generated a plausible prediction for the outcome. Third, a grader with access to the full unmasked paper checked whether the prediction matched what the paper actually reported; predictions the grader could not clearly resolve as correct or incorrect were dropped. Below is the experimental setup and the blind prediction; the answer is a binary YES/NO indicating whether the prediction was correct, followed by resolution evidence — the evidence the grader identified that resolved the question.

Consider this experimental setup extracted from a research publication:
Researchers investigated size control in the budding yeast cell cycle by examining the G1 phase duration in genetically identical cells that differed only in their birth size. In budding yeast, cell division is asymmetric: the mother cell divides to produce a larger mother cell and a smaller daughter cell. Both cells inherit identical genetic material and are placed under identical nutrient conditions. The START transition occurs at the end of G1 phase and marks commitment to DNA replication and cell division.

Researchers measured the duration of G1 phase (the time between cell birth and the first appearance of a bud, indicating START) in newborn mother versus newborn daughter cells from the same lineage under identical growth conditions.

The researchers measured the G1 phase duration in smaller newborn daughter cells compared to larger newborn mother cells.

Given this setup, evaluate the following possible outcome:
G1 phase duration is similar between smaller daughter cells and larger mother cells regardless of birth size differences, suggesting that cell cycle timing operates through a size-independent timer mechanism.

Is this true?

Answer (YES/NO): NO